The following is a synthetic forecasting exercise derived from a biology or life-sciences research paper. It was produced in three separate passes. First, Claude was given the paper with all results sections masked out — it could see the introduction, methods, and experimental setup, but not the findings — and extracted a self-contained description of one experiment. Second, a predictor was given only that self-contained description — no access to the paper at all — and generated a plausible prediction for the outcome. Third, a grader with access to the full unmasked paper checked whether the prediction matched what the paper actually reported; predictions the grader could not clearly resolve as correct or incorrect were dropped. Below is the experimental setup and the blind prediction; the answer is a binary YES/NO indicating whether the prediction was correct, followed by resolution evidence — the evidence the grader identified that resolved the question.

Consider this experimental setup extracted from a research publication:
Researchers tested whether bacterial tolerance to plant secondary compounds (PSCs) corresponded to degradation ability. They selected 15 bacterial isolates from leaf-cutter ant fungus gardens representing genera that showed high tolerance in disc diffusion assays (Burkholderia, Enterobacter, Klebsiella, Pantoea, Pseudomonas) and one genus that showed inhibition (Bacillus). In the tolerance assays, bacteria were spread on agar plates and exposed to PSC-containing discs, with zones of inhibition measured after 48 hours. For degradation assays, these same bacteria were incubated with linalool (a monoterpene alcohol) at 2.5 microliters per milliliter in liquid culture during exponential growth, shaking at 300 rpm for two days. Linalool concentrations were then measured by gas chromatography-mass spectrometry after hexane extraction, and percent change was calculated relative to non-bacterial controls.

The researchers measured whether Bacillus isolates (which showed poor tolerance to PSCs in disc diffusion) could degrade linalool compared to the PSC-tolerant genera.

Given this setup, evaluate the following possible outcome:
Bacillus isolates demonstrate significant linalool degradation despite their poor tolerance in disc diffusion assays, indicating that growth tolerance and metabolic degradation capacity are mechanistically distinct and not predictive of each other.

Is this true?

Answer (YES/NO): NO